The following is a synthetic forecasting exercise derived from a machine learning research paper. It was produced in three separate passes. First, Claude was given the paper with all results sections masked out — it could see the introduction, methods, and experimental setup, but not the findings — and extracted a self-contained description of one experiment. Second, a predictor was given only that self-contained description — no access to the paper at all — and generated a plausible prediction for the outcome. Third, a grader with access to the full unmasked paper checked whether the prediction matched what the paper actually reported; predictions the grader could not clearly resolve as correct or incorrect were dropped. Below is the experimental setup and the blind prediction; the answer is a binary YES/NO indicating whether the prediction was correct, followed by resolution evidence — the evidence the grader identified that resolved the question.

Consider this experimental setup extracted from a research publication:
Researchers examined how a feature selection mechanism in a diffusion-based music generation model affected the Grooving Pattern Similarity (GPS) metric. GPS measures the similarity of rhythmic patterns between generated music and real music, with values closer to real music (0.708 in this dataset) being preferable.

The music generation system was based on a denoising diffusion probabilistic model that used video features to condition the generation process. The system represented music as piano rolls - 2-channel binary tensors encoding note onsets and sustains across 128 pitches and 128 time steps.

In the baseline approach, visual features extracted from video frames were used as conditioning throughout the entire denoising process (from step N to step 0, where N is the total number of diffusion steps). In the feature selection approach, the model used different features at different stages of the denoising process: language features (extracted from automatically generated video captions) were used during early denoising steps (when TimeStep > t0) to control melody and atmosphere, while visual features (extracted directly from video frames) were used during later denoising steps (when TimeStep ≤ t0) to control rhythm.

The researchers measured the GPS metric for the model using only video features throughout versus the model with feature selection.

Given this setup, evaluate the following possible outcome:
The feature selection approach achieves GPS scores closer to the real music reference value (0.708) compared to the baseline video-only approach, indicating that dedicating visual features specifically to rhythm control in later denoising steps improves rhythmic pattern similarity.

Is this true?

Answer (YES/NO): YES